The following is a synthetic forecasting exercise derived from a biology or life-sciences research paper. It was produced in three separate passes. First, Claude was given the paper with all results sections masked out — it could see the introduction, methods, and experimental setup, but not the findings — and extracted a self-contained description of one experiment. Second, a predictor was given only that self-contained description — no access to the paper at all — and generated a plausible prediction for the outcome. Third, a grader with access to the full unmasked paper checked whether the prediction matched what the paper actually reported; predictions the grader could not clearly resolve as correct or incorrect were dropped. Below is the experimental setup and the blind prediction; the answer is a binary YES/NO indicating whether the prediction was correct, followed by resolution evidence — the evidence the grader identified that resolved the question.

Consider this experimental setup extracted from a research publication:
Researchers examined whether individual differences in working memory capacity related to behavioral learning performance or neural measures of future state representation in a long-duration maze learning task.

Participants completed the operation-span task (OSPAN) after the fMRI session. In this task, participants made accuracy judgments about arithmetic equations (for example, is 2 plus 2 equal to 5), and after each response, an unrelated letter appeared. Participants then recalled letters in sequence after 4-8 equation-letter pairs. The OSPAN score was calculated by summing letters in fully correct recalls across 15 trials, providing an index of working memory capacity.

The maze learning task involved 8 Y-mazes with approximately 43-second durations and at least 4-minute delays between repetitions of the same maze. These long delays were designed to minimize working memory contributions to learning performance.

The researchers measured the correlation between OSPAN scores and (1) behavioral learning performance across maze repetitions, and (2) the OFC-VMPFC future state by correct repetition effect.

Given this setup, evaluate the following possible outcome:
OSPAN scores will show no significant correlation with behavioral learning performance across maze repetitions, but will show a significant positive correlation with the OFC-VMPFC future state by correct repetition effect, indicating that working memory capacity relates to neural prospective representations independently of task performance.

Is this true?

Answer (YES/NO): NO